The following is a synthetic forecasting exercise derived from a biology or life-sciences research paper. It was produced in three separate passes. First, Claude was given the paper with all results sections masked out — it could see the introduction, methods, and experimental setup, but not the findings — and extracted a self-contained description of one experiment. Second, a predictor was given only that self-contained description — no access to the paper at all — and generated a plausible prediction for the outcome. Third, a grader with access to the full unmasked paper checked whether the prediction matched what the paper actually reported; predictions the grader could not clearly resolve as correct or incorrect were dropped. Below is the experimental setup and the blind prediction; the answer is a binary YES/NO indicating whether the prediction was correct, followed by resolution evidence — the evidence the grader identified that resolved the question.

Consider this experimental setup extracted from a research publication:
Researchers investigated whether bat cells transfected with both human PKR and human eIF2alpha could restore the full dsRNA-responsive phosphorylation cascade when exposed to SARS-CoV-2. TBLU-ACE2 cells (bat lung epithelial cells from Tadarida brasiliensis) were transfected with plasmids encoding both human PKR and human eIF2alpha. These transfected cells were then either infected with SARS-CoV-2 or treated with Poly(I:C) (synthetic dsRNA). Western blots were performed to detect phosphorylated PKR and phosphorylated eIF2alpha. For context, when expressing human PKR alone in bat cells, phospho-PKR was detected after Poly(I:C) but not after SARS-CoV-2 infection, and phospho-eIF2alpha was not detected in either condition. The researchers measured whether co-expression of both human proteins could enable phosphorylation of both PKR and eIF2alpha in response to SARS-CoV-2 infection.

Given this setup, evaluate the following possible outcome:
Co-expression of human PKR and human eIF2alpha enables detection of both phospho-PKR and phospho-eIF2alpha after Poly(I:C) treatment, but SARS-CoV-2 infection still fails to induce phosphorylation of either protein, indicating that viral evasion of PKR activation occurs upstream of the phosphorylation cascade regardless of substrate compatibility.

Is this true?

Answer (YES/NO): NO